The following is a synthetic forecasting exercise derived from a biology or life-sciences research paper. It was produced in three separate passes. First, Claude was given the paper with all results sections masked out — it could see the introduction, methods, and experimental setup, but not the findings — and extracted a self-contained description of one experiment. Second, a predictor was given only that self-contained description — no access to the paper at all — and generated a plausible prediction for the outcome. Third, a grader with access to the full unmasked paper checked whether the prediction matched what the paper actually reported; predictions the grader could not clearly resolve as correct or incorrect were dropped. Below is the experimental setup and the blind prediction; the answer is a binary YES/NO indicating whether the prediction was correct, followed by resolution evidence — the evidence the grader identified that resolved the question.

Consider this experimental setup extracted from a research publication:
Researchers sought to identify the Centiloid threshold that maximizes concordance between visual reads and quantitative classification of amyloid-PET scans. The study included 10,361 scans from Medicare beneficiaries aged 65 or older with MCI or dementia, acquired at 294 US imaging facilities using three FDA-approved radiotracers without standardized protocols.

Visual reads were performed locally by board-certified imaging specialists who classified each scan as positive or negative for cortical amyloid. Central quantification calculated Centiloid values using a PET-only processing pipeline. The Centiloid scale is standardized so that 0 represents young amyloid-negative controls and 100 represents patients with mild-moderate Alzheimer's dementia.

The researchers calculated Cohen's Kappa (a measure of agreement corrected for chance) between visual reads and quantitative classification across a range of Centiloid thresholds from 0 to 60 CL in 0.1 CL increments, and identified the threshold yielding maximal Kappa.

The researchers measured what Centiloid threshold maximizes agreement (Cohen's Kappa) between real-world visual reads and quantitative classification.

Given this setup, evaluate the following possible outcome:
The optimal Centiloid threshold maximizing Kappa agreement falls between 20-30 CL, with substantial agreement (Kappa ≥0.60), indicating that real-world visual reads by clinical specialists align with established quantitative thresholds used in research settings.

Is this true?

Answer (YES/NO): YES